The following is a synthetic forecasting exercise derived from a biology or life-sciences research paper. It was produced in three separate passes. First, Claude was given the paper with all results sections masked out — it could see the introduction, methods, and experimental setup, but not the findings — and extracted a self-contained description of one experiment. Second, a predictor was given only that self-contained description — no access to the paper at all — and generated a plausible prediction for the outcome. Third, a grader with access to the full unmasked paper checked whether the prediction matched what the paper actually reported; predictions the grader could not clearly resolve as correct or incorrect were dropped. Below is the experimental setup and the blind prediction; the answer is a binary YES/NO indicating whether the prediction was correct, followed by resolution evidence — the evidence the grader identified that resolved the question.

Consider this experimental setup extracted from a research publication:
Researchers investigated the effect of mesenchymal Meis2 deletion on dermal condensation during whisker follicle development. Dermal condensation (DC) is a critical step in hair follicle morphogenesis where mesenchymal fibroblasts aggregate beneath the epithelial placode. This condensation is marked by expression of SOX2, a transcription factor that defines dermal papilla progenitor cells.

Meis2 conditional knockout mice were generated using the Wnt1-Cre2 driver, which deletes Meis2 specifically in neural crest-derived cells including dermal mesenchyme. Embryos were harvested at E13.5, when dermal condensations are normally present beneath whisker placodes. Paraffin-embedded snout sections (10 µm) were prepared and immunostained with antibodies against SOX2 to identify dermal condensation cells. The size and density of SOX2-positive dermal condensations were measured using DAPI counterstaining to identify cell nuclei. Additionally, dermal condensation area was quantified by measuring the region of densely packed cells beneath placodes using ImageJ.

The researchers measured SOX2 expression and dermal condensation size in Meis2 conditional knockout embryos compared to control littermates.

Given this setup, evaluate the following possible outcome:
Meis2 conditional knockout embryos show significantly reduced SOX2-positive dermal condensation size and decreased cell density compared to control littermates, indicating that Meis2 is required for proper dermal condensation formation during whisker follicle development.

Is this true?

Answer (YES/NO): NO